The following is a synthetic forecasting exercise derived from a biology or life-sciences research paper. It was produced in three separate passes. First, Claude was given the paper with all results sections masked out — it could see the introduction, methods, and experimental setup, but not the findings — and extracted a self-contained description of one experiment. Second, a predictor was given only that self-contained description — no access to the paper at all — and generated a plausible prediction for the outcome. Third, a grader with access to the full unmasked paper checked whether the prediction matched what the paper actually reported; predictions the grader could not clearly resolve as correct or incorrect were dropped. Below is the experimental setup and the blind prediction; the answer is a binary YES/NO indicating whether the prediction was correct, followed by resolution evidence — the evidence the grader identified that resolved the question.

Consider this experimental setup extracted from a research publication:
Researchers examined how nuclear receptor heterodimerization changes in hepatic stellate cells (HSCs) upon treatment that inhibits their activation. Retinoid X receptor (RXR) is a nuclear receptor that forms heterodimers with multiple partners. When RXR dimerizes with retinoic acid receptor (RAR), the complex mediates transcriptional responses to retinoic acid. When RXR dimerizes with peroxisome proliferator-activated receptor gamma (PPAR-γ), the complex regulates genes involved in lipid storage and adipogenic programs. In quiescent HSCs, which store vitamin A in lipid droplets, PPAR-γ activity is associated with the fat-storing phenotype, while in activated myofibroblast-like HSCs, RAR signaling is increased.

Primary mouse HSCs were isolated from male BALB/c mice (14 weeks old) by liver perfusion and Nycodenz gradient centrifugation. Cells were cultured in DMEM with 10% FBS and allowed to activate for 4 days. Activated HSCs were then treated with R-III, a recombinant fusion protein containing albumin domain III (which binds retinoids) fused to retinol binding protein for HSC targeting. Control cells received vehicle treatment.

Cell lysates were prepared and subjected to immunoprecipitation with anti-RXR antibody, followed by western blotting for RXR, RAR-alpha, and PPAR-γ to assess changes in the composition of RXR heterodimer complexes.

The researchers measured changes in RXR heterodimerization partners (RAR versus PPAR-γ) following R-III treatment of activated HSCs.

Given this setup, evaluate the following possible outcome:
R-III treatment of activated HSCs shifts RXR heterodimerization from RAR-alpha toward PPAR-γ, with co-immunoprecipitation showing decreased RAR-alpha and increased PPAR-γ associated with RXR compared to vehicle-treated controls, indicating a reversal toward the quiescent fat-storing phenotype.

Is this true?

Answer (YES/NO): NO